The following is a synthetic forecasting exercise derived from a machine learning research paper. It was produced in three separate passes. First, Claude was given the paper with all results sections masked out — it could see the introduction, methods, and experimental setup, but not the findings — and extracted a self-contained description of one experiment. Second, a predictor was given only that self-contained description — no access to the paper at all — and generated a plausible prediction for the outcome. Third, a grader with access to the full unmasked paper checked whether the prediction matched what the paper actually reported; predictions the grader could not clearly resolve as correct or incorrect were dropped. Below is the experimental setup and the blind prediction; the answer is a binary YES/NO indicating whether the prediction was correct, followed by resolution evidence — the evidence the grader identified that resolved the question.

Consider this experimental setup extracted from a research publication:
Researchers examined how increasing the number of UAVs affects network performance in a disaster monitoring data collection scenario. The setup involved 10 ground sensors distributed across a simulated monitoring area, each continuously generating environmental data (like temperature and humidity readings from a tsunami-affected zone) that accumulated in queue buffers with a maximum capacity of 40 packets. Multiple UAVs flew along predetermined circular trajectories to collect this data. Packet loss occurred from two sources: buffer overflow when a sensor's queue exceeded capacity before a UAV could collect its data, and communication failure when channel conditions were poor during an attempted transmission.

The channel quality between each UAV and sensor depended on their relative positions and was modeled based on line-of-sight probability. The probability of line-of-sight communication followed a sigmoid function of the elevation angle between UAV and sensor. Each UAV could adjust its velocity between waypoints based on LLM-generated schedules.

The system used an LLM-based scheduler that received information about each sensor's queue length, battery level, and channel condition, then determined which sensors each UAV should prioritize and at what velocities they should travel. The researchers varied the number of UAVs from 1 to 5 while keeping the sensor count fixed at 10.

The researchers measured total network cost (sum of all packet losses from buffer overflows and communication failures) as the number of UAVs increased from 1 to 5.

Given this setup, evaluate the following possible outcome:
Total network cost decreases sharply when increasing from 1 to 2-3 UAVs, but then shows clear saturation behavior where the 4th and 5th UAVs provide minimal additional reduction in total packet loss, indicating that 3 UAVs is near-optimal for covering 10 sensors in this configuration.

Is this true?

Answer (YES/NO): NO